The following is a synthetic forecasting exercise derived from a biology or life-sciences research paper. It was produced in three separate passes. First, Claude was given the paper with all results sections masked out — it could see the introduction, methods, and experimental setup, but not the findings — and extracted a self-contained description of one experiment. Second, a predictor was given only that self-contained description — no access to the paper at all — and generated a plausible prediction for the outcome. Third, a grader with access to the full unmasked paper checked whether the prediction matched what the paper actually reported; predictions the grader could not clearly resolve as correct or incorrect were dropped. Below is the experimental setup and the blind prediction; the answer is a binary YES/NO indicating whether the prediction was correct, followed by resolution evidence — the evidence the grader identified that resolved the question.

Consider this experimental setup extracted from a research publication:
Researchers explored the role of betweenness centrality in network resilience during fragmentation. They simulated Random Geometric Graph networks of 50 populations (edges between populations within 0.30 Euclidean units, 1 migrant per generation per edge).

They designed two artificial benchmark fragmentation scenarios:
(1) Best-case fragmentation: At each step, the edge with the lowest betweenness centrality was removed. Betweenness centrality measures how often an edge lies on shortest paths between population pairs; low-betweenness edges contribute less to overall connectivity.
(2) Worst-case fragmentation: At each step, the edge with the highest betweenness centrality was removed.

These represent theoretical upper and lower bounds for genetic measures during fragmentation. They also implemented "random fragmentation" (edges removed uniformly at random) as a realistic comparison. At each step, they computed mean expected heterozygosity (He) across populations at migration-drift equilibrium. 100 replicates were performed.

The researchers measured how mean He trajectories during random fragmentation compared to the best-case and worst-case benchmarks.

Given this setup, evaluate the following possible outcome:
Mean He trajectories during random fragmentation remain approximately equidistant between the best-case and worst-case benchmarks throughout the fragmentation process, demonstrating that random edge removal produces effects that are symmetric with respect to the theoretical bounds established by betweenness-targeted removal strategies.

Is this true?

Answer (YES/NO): NO